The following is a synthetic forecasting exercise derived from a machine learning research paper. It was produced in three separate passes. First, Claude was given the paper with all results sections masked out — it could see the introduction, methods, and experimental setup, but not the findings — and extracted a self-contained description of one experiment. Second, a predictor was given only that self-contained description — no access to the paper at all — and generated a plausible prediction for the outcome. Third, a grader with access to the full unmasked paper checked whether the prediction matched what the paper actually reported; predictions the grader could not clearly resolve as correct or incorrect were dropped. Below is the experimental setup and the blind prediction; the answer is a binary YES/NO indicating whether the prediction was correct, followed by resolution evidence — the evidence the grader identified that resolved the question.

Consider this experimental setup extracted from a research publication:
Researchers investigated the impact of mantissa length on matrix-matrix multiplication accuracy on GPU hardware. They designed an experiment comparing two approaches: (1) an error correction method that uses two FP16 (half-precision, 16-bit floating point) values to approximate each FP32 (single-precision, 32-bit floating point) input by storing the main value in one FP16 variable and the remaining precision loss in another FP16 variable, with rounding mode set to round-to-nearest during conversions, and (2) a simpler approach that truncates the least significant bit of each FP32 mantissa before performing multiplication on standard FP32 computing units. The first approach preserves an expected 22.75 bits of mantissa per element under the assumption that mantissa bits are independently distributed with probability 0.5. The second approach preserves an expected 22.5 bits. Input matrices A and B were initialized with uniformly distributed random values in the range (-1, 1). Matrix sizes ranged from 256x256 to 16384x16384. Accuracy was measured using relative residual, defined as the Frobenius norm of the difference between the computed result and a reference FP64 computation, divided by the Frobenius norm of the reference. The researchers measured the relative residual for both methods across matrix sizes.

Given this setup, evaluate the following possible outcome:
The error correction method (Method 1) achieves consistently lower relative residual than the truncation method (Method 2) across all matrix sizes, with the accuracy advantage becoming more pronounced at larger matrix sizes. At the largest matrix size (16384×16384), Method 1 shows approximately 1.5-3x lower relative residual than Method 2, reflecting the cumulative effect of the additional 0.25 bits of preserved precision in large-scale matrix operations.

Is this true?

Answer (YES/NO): NO